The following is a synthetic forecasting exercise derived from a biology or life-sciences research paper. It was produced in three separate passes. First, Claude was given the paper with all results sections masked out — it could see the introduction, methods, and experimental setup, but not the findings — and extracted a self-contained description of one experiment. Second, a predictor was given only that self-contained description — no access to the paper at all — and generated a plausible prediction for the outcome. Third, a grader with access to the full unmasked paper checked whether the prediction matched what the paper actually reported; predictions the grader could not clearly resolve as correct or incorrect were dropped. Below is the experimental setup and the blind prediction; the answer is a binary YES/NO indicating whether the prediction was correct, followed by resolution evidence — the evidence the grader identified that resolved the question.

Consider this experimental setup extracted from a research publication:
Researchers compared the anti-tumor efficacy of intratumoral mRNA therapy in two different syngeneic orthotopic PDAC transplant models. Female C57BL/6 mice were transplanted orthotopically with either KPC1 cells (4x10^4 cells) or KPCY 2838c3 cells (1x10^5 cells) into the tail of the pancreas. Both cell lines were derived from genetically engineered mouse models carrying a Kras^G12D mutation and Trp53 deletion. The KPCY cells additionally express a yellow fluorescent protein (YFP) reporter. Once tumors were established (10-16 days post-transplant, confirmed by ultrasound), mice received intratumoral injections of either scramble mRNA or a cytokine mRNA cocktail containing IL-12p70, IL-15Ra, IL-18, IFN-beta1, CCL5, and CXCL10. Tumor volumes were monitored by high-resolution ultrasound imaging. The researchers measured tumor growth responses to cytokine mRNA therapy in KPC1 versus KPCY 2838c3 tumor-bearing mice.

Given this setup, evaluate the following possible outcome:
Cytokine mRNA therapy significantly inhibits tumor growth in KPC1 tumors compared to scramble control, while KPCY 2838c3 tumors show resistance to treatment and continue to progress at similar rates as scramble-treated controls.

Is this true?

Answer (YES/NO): NO